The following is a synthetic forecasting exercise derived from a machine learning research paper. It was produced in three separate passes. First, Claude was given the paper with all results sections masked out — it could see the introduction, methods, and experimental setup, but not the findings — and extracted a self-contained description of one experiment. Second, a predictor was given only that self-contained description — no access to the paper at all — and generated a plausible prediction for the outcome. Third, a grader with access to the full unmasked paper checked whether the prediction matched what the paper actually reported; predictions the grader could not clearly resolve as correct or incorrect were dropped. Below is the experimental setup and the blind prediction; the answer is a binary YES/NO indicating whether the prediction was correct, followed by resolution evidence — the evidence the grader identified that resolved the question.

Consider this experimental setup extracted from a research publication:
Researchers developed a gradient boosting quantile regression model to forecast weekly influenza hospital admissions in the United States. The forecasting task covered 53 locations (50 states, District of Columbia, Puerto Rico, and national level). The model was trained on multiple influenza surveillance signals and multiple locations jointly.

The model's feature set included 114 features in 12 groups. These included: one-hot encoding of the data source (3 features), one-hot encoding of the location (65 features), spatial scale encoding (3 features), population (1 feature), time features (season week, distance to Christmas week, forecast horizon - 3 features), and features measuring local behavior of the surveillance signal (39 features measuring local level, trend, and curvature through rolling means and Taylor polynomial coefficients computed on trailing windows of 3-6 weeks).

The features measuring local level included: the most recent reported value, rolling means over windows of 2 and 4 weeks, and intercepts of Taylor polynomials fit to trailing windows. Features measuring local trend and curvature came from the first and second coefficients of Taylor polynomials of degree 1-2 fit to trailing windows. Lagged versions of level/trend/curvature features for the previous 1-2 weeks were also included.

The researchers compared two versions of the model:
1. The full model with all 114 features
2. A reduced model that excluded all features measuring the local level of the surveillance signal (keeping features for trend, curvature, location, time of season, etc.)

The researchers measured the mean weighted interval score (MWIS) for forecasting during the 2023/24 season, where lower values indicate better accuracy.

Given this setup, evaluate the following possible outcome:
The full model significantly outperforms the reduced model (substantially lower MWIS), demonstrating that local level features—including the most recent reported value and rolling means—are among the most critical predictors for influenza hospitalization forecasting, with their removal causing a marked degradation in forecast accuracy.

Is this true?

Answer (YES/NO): NO